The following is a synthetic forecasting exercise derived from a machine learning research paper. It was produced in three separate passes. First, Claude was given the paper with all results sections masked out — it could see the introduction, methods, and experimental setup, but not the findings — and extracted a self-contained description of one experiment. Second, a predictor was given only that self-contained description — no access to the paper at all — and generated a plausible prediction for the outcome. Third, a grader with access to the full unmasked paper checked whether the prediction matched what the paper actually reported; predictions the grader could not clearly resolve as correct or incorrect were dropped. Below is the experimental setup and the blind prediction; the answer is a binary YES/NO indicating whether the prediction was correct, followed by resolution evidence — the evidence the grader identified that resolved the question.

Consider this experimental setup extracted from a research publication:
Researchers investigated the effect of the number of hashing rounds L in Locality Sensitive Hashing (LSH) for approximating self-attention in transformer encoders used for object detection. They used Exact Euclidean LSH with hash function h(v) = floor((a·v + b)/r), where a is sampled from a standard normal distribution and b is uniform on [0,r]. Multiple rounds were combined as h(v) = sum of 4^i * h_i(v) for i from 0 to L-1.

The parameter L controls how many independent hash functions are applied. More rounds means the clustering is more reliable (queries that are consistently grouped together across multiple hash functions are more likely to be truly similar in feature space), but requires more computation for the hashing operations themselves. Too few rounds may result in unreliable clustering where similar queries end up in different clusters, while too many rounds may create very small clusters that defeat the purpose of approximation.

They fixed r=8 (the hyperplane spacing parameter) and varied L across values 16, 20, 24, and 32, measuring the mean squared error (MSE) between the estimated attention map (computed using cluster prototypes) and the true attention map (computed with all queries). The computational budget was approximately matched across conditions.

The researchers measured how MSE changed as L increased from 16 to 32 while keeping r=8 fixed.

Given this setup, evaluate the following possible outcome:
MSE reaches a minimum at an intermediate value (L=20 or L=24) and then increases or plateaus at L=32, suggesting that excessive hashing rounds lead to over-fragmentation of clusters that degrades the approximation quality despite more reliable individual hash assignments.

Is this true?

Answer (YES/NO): NO